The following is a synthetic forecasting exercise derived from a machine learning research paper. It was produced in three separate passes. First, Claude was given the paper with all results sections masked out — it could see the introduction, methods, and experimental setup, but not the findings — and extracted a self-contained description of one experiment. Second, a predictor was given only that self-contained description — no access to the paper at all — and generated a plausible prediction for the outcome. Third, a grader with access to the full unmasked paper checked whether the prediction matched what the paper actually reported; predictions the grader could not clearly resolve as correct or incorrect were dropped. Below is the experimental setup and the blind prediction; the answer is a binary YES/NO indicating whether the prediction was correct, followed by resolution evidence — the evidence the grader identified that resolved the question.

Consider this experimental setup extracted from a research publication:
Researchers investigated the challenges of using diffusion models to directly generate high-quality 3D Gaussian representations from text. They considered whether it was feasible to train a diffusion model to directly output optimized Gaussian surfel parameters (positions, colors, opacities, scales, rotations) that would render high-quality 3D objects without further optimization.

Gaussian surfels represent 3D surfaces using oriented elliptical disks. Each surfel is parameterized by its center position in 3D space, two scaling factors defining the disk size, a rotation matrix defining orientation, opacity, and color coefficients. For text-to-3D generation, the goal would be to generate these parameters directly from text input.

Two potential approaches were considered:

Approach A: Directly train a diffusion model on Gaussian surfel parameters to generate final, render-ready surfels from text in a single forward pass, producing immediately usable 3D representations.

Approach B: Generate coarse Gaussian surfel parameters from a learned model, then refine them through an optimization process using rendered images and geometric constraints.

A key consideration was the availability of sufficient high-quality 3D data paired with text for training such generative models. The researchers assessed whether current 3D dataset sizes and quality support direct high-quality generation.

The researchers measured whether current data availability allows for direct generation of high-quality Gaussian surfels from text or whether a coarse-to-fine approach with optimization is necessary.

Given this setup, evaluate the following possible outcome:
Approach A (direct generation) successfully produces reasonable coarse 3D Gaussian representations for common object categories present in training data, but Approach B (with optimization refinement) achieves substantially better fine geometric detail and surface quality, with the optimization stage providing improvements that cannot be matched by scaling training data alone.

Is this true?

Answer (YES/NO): NO